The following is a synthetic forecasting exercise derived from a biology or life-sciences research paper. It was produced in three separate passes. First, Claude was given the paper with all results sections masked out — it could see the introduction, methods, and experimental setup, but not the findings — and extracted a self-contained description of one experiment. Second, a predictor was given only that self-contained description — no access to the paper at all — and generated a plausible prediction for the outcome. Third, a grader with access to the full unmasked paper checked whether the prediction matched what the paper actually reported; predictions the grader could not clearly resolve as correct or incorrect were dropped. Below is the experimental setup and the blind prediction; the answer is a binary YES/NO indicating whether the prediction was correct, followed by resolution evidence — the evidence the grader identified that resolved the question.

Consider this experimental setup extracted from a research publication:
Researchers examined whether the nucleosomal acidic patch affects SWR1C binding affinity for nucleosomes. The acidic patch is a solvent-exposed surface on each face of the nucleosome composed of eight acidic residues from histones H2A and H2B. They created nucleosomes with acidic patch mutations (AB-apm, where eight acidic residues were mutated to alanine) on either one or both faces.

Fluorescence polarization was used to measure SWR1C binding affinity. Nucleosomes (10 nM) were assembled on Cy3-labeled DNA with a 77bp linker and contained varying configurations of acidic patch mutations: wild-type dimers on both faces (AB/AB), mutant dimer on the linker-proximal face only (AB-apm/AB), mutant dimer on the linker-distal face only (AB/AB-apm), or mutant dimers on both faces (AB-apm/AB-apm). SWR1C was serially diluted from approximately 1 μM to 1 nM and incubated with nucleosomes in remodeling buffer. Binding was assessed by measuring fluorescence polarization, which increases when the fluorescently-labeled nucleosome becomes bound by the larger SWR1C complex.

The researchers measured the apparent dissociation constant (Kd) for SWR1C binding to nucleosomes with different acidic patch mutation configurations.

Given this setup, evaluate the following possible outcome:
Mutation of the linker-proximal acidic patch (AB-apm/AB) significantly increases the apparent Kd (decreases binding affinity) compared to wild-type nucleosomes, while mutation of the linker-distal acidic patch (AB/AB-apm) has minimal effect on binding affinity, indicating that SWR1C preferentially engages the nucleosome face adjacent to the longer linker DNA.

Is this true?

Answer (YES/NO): NO